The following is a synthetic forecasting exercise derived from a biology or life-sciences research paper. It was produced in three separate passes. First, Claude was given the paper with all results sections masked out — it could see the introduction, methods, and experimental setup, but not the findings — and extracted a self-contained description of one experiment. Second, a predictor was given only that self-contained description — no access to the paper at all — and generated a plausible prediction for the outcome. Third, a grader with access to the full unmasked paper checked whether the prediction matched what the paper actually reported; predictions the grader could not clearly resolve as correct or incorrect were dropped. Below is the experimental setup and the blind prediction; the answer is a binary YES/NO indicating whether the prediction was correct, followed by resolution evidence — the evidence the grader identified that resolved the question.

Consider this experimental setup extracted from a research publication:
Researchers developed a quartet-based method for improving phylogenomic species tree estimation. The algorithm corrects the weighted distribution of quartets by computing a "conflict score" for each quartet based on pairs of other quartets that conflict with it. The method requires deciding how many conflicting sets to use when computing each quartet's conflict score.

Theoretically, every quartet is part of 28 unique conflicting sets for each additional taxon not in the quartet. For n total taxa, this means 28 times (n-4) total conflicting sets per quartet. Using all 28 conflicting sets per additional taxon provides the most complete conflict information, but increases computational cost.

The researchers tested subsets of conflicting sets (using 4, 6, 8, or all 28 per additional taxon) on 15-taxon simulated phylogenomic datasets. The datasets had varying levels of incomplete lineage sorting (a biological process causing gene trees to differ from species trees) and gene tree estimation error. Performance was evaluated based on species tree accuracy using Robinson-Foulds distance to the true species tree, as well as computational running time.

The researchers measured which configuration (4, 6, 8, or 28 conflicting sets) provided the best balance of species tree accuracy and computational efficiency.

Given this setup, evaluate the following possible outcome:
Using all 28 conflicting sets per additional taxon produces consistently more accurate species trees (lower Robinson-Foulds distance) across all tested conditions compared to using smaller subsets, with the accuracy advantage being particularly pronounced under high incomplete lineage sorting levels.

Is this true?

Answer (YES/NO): NO